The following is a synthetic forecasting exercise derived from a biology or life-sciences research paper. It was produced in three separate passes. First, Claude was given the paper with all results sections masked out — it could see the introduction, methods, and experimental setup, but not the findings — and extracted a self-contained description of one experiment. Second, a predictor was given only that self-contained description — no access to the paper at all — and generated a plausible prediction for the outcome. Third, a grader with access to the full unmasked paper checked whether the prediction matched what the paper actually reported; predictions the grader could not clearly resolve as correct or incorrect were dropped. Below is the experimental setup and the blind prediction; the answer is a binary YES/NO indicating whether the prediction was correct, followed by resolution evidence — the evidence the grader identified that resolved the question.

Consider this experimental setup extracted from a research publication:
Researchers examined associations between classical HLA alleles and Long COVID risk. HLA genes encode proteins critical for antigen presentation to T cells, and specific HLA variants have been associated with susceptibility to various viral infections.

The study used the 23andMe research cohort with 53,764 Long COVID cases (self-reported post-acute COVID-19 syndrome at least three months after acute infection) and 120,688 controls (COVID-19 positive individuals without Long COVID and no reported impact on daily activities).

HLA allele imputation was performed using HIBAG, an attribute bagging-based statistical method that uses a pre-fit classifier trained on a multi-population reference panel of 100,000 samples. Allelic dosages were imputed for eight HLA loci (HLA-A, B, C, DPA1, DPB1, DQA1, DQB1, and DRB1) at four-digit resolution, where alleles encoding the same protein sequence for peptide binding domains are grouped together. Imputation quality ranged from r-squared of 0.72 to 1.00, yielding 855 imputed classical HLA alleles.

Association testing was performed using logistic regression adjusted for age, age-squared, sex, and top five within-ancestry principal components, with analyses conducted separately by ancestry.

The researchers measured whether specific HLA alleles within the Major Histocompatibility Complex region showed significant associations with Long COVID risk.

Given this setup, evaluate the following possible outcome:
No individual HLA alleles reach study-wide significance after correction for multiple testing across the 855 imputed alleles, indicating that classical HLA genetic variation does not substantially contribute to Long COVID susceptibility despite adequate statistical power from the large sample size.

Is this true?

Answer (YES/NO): NO